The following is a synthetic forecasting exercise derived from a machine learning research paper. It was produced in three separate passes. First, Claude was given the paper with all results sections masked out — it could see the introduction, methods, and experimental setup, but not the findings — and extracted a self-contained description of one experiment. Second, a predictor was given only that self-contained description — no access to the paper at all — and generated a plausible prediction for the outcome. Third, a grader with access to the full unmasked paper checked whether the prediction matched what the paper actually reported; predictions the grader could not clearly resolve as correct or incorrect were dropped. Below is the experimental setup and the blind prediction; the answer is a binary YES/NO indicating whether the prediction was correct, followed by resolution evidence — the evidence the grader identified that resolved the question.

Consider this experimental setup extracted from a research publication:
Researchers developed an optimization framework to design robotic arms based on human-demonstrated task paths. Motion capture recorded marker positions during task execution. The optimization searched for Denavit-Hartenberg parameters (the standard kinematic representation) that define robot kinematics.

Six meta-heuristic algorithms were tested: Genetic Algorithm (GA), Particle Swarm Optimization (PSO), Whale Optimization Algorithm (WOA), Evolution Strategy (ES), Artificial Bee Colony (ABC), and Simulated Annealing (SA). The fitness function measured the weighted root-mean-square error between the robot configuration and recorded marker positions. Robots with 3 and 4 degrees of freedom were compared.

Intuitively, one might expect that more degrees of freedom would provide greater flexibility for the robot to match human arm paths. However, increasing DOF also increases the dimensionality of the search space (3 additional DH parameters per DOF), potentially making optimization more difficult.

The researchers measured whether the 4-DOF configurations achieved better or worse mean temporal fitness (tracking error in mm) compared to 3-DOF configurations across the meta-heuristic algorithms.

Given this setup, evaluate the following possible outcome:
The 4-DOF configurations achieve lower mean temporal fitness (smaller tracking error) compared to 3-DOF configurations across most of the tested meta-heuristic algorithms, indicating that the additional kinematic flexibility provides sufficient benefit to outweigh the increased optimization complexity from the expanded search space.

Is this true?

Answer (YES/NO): NO